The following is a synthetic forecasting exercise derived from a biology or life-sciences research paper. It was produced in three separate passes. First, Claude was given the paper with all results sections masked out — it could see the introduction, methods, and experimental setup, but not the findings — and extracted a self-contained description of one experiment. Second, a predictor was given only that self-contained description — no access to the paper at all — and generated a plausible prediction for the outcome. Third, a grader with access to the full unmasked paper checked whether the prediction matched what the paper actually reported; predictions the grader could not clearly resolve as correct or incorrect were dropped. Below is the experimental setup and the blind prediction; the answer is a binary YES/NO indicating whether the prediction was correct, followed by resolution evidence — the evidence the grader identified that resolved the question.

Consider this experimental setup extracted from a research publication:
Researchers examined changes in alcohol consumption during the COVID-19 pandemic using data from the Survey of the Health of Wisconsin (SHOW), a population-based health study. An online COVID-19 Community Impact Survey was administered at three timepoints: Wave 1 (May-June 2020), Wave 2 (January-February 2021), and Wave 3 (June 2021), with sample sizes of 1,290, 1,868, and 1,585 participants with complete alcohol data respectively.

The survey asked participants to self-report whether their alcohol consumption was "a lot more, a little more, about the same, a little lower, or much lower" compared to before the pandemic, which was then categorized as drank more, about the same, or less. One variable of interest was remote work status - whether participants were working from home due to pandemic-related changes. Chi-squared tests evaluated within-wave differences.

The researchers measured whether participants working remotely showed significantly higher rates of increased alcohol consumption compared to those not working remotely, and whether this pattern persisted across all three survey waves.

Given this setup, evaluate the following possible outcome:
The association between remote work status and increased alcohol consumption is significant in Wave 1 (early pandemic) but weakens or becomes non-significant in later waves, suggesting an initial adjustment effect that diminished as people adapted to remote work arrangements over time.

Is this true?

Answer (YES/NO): NO